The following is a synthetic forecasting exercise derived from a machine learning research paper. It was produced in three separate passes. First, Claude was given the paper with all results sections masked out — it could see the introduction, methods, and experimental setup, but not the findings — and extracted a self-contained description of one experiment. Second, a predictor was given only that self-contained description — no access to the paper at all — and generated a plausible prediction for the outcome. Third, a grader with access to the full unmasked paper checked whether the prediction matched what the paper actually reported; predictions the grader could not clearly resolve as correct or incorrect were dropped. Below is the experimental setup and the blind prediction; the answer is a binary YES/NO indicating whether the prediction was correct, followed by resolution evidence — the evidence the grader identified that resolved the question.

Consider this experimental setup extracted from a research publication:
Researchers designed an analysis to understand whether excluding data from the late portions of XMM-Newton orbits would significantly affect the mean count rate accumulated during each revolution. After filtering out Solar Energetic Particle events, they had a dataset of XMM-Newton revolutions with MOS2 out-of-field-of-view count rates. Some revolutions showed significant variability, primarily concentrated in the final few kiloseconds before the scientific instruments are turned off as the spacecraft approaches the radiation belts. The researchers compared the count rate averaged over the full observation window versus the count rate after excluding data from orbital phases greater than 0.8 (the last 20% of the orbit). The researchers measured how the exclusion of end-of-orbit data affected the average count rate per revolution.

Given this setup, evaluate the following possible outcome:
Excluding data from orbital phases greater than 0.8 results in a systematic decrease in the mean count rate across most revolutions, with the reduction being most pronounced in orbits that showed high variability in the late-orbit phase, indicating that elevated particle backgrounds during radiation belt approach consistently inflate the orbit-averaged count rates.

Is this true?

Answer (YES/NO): NO